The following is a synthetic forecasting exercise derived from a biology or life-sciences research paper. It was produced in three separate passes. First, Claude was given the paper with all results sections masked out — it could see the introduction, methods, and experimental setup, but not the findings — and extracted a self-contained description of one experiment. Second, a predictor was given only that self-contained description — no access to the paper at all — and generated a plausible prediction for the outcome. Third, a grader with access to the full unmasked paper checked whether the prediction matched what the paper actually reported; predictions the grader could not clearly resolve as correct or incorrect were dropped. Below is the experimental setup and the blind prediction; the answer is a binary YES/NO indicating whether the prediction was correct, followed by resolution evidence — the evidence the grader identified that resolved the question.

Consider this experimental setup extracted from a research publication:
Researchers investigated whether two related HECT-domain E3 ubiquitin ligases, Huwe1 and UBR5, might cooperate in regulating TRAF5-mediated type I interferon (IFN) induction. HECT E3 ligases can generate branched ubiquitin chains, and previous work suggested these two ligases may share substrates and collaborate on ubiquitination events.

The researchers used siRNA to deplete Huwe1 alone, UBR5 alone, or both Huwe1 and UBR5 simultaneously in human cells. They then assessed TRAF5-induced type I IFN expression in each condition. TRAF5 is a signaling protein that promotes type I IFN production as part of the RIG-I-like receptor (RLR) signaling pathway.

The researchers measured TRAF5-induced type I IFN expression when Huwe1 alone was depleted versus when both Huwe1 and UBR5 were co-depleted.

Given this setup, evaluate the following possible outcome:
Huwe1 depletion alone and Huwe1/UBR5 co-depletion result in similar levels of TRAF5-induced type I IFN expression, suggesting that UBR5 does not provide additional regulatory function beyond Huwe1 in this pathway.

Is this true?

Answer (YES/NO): NO